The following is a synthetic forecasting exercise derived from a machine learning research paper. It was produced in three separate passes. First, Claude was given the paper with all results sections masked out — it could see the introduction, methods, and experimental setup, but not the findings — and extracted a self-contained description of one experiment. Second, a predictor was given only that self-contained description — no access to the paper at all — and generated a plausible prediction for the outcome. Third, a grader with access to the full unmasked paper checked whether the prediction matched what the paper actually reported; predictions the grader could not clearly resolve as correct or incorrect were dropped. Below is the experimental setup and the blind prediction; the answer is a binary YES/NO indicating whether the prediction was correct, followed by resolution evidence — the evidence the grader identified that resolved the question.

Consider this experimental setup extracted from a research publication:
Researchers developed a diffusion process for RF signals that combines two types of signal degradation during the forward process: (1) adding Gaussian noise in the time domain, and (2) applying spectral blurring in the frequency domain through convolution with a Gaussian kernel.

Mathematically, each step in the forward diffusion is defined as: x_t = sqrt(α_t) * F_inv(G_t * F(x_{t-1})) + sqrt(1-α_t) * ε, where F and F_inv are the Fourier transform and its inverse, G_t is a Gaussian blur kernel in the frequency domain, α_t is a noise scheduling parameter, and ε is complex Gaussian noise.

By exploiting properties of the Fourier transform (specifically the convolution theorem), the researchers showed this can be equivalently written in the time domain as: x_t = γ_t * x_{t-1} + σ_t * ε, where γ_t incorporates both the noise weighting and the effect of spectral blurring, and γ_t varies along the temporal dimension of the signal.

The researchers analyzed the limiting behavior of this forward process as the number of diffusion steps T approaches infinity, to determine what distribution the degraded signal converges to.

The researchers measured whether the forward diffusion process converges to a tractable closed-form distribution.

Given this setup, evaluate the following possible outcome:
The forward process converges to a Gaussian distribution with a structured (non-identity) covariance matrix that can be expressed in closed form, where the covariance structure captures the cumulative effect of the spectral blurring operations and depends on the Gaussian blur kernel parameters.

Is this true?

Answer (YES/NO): YES